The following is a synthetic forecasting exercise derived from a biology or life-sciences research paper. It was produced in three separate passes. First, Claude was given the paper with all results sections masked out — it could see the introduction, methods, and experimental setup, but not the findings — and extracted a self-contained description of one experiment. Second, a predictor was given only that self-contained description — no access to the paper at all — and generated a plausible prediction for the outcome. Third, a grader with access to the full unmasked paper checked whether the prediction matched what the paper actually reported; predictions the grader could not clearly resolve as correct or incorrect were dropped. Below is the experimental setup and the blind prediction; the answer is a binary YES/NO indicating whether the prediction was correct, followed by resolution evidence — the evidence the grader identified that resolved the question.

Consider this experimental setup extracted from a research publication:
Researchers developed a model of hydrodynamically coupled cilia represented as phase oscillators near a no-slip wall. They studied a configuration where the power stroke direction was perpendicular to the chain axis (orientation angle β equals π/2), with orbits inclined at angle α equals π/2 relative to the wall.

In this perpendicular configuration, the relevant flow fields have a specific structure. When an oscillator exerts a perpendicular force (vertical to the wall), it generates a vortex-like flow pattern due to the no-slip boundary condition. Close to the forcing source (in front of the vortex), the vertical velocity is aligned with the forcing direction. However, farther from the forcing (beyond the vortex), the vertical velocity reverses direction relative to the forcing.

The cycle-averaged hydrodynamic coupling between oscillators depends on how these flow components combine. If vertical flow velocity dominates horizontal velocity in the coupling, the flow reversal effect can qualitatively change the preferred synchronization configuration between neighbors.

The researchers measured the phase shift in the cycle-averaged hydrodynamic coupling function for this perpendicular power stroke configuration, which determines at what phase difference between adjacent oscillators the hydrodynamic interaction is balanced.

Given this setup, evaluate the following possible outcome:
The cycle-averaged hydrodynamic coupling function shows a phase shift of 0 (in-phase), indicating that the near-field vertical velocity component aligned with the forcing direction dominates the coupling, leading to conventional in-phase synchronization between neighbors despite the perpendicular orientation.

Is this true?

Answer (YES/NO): NO